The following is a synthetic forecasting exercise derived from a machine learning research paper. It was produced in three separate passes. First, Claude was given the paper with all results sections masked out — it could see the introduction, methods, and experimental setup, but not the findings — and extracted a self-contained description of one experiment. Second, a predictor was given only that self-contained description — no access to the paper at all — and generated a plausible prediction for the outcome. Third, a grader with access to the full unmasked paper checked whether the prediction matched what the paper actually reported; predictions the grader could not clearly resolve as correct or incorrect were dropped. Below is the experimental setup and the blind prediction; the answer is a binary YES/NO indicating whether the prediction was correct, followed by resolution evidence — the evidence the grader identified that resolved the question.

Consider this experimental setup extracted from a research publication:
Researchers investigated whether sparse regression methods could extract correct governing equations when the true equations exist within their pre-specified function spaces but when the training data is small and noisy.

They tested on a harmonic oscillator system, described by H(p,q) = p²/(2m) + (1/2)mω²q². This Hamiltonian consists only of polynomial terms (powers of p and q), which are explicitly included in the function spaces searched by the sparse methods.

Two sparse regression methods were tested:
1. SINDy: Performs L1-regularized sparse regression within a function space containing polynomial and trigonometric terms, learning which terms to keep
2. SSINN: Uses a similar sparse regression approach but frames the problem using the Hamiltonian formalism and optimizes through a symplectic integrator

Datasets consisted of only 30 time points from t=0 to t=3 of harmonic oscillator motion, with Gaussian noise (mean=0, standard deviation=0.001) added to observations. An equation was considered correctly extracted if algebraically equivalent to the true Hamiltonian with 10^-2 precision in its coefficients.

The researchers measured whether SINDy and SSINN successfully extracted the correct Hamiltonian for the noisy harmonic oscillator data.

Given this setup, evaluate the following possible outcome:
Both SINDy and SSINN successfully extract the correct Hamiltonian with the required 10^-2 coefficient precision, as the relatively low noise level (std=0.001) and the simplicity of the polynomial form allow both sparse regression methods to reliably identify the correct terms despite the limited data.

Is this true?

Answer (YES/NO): YES